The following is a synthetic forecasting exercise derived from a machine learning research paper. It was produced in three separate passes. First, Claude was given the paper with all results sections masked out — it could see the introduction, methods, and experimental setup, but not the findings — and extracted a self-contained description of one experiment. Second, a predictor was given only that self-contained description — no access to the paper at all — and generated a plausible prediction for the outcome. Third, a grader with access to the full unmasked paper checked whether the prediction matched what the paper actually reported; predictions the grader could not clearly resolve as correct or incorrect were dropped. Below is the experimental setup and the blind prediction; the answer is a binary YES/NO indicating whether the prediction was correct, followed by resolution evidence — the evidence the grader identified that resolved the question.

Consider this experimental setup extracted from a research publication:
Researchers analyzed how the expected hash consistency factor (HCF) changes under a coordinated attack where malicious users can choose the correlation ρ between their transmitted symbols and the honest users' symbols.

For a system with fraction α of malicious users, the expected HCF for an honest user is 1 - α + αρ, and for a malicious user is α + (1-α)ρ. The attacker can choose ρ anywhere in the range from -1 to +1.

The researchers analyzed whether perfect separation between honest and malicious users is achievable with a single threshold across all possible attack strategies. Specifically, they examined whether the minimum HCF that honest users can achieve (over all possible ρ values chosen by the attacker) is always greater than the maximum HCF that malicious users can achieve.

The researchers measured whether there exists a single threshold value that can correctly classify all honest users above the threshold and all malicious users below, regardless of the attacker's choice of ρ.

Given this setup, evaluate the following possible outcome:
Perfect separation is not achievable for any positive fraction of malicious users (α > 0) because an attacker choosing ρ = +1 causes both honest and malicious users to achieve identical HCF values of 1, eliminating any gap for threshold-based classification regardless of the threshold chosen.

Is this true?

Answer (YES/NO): YES